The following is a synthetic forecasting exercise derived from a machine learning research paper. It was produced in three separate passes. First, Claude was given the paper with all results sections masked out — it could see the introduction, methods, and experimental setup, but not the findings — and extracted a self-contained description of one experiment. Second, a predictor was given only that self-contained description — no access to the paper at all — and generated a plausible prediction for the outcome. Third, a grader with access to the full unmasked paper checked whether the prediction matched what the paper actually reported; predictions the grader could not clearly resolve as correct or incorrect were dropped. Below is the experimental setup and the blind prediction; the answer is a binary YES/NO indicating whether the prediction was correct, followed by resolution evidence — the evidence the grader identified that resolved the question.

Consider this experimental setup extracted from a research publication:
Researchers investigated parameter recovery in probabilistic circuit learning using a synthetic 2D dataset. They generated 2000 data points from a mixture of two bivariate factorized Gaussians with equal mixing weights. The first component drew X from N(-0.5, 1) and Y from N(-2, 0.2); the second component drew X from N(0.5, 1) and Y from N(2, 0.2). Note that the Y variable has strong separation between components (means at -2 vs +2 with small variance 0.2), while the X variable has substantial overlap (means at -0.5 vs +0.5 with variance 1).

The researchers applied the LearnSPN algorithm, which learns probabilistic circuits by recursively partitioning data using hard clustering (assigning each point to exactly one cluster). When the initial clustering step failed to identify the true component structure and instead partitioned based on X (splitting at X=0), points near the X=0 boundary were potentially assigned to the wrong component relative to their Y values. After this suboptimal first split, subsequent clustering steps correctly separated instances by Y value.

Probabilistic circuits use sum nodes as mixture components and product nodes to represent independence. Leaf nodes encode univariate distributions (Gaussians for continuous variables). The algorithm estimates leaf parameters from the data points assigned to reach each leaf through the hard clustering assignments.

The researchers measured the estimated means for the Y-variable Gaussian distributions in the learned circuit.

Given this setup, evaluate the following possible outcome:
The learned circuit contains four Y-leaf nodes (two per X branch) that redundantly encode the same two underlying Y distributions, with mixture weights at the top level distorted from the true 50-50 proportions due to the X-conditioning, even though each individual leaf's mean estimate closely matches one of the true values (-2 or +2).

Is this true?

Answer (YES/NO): NO